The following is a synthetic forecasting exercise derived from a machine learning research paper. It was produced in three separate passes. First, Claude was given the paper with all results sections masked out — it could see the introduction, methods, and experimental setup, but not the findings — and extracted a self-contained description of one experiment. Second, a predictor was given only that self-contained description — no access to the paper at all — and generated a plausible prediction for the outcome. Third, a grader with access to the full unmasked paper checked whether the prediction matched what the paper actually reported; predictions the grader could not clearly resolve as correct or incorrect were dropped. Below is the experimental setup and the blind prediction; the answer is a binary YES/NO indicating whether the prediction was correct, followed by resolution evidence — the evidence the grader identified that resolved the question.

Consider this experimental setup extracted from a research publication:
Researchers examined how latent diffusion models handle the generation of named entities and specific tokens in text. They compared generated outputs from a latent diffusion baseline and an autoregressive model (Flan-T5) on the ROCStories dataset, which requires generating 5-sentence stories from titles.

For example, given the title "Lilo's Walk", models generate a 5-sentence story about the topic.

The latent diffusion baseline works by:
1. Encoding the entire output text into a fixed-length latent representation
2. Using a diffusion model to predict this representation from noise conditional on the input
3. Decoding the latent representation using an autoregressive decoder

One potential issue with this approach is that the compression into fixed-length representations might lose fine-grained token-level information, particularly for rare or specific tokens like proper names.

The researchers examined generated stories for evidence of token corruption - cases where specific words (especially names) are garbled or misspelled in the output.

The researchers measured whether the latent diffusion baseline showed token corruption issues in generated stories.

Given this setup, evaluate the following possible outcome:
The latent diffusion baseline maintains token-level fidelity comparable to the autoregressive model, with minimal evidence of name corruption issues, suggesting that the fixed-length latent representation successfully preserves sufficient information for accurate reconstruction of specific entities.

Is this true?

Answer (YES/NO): NO